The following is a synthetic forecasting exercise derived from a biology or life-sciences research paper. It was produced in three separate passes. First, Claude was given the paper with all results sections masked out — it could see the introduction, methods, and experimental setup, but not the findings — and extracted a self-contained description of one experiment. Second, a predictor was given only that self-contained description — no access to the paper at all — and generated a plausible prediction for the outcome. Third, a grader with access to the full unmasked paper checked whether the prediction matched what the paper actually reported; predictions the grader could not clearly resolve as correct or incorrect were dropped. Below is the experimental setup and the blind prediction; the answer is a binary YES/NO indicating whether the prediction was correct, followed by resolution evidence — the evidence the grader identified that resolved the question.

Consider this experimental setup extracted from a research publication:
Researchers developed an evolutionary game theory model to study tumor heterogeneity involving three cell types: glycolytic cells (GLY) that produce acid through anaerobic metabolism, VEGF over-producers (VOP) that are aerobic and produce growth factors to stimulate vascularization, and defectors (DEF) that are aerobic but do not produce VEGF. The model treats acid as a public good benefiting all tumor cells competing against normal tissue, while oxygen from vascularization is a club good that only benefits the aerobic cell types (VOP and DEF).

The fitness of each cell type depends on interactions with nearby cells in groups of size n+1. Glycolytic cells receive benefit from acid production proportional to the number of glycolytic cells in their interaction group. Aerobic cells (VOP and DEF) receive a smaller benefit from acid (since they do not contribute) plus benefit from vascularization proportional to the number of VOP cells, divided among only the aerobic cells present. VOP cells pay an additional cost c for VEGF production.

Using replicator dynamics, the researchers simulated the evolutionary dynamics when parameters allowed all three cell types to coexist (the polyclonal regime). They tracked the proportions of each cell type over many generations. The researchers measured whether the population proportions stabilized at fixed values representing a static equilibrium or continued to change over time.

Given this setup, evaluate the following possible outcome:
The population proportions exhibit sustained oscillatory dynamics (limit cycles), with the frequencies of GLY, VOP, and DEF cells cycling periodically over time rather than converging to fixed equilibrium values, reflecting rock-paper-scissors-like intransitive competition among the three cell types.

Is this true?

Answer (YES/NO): YES